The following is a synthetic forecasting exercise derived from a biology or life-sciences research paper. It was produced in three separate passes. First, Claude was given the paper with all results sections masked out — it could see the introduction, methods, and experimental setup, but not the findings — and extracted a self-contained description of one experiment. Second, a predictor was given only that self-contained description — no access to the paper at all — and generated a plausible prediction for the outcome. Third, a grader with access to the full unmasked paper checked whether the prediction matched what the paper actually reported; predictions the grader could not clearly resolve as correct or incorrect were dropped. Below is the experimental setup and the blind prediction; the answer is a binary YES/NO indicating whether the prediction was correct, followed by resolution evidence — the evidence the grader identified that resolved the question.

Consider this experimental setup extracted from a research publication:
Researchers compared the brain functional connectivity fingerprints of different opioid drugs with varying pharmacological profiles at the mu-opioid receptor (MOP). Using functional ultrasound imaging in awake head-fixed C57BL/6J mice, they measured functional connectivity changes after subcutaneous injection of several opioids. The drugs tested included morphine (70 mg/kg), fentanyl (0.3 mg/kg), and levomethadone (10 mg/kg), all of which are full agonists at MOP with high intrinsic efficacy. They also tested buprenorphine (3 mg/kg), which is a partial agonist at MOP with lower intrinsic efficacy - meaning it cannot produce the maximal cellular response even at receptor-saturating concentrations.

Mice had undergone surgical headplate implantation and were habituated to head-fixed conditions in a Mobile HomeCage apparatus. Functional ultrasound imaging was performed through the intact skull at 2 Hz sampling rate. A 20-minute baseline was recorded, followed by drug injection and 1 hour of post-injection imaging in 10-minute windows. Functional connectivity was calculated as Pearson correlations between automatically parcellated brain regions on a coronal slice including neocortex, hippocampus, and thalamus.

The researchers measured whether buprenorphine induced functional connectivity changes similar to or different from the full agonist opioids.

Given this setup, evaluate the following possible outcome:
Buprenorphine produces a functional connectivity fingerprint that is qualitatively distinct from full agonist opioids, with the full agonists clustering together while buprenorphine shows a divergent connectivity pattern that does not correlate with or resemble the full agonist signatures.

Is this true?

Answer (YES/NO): NO